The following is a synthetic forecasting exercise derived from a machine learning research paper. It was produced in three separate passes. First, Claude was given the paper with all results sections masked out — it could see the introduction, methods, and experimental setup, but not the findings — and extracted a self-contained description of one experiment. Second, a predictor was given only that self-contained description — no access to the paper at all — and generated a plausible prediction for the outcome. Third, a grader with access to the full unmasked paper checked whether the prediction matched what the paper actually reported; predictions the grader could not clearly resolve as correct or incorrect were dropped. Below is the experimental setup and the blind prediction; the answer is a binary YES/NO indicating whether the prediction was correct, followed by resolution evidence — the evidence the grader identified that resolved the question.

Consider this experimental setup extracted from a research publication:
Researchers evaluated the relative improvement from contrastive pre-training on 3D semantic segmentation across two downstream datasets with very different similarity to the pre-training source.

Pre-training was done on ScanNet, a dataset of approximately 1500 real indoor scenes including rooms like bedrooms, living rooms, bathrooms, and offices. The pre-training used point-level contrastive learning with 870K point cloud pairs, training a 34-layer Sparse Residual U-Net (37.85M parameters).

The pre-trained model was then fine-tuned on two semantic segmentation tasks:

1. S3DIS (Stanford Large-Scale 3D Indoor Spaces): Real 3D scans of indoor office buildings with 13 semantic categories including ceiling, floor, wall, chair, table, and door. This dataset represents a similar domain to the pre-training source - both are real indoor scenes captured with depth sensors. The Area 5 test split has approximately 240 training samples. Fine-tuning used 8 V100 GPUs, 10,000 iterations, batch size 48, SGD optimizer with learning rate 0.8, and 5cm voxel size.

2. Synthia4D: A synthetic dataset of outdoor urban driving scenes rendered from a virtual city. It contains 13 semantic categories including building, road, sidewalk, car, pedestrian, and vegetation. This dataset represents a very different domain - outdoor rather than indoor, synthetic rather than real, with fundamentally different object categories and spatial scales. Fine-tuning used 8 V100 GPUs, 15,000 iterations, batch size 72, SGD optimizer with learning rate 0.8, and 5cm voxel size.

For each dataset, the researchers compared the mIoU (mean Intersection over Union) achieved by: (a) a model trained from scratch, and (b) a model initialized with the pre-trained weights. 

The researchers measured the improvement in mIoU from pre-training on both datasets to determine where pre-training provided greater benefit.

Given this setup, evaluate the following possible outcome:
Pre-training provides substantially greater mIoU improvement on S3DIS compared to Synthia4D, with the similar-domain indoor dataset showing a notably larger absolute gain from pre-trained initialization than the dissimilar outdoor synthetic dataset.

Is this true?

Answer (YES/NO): NO